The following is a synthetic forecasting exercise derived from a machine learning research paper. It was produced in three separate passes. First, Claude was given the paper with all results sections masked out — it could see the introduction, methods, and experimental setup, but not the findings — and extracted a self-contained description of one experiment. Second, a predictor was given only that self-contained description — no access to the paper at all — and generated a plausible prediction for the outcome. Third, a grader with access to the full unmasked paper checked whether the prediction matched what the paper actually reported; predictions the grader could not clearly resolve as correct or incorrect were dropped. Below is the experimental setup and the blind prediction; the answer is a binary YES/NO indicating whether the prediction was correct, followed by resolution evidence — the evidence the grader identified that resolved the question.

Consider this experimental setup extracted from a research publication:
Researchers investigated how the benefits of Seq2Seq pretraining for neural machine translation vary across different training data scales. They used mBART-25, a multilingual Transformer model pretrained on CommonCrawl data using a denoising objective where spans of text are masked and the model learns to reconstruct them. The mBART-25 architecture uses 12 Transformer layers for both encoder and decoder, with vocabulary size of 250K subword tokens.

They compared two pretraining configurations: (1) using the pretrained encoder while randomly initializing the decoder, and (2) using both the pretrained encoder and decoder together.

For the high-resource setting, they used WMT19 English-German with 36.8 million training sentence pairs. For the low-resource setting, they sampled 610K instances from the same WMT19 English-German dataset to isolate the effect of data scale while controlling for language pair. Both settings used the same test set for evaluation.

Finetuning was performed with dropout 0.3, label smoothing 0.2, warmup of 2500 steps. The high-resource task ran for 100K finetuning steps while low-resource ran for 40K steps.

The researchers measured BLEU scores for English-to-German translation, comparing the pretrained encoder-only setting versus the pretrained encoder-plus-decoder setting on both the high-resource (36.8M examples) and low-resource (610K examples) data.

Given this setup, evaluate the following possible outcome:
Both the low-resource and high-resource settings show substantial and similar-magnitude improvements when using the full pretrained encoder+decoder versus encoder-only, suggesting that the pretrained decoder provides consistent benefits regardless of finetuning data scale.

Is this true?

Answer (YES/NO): NO